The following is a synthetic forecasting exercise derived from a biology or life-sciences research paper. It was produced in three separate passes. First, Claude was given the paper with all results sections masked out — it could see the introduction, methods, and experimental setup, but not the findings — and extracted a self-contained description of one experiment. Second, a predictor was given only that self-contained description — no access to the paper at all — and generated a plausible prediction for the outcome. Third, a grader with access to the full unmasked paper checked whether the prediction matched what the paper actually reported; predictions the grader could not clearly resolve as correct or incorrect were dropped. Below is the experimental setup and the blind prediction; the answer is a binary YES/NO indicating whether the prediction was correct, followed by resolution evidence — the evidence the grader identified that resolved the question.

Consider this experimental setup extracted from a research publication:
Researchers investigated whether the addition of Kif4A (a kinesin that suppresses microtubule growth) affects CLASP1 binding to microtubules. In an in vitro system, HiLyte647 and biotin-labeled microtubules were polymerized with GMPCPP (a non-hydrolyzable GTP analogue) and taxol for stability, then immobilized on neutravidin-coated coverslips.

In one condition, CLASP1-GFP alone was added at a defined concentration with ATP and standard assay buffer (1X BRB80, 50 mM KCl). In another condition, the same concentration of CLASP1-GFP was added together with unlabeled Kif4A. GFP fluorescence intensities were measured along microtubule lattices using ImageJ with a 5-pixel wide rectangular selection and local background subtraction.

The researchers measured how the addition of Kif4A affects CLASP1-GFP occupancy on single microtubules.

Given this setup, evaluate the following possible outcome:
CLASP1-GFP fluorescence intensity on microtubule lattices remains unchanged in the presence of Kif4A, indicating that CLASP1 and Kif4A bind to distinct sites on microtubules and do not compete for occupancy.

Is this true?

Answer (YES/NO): NO